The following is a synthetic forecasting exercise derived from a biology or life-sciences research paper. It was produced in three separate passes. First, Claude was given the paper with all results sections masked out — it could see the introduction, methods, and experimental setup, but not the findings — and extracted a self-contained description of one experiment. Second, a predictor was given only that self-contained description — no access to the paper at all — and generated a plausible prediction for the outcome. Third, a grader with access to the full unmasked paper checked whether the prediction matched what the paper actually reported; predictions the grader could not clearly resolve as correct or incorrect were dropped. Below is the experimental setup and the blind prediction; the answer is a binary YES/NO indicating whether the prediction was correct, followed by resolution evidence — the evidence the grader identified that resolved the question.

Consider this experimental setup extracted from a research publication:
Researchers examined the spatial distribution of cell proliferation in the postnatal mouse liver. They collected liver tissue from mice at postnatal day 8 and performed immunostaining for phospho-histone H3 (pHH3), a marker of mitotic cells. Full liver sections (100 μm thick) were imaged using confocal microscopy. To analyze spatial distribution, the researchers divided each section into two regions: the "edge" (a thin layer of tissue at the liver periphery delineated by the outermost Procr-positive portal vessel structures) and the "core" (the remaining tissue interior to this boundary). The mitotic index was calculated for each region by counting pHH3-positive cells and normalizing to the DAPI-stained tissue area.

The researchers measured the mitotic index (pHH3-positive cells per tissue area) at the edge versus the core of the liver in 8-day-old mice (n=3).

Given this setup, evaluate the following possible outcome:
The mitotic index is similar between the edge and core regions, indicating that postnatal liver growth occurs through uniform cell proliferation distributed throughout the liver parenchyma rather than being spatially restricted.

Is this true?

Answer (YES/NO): NO